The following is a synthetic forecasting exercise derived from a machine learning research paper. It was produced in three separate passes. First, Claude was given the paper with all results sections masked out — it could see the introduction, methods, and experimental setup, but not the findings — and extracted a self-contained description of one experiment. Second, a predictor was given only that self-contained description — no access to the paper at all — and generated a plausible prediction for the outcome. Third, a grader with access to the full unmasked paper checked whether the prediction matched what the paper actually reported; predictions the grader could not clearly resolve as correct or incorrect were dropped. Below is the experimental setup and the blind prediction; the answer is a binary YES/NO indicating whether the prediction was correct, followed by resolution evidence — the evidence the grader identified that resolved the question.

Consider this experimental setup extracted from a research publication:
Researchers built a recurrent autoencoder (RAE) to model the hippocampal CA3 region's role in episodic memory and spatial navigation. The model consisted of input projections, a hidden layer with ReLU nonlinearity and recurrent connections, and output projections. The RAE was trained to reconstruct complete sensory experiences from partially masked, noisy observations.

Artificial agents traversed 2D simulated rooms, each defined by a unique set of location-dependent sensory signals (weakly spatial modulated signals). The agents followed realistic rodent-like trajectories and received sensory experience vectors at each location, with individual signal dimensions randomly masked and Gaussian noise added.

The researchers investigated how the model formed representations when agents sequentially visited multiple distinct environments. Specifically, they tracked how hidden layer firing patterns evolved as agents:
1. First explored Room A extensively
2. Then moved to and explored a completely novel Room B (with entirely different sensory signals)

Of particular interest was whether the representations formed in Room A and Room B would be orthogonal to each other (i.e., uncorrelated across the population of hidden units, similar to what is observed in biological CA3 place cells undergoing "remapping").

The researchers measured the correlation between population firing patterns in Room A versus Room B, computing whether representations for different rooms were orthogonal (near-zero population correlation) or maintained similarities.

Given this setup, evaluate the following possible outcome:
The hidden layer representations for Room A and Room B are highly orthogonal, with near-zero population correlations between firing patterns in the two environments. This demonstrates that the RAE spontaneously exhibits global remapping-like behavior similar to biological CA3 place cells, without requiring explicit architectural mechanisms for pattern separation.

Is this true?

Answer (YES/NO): NO